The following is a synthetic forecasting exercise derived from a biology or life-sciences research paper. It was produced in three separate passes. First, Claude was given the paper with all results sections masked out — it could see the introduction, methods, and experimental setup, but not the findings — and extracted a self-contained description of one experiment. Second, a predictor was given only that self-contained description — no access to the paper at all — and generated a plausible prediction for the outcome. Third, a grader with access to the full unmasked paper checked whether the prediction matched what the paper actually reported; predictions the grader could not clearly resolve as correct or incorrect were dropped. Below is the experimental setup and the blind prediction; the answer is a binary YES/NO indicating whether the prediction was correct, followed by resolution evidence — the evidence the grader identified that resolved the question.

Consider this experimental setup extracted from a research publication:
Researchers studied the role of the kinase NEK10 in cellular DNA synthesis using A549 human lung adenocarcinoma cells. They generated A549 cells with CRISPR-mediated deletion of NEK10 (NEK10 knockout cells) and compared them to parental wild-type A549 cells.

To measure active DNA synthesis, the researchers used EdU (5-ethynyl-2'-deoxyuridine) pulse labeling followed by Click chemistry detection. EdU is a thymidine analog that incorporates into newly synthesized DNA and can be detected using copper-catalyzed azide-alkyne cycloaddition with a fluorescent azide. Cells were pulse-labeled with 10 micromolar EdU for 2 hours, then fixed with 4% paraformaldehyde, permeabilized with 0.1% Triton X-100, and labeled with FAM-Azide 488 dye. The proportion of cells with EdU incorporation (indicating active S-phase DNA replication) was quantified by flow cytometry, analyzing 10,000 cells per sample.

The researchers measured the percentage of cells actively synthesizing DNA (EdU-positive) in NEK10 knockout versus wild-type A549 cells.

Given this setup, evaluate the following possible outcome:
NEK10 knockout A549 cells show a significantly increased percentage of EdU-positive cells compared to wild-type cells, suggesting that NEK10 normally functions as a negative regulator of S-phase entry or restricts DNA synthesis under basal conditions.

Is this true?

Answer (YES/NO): YES